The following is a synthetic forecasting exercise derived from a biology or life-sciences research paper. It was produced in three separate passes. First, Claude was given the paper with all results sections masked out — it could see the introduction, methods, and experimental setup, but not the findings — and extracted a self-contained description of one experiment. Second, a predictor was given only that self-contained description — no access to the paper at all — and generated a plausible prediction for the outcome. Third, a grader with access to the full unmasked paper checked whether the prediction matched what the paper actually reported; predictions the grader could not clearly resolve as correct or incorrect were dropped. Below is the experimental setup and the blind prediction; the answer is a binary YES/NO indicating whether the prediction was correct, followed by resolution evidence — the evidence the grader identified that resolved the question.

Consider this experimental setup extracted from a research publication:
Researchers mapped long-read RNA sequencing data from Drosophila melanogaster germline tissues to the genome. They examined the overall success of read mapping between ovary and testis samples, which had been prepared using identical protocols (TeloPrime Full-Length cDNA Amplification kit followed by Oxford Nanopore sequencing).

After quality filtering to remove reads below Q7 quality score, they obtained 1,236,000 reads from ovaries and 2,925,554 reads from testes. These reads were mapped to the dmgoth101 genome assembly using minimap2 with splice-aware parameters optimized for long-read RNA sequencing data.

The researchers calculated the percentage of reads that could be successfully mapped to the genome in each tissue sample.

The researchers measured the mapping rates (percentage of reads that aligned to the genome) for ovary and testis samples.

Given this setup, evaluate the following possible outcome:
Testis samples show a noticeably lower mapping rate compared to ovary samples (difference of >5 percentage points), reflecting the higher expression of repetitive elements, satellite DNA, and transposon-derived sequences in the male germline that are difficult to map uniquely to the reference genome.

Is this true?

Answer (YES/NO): NO